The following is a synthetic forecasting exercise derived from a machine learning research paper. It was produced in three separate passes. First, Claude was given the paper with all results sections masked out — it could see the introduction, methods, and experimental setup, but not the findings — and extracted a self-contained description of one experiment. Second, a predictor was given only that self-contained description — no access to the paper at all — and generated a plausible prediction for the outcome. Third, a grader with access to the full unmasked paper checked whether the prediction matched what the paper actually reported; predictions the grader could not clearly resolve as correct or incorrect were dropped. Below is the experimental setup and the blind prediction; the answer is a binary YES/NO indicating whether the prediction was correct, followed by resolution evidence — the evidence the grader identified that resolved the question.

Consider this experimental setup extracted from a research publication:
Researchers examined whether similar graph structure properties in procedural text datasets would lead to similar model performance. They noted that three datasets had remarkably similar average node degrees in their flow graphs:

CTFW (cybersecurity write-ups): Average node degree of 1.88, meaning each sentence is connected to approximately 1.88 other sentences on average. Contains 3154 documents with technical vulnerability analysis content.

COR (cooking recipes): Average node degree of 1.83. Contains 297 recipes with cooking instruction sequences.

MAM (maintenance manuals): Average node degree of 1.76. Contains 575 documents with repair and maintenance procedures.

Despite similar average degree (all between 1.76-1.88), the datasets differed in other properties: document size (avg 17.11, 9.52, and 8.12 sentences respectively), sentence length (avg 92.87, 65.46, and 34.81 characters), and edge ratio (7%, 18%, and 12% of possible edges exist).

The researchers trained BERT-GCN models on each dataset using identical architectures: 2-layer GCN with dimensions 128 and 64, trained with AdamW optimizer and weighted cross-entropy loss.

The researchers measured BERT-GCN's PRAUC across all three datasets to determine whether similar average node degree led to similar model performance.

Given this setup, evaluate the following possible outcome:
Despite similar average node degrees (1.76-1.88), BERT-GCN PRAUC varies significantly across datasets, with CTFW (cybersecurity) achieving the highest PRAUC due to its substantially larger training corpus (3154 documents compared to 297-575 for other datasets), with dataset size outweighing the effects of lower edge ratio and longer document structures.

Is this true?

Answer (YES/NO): YES